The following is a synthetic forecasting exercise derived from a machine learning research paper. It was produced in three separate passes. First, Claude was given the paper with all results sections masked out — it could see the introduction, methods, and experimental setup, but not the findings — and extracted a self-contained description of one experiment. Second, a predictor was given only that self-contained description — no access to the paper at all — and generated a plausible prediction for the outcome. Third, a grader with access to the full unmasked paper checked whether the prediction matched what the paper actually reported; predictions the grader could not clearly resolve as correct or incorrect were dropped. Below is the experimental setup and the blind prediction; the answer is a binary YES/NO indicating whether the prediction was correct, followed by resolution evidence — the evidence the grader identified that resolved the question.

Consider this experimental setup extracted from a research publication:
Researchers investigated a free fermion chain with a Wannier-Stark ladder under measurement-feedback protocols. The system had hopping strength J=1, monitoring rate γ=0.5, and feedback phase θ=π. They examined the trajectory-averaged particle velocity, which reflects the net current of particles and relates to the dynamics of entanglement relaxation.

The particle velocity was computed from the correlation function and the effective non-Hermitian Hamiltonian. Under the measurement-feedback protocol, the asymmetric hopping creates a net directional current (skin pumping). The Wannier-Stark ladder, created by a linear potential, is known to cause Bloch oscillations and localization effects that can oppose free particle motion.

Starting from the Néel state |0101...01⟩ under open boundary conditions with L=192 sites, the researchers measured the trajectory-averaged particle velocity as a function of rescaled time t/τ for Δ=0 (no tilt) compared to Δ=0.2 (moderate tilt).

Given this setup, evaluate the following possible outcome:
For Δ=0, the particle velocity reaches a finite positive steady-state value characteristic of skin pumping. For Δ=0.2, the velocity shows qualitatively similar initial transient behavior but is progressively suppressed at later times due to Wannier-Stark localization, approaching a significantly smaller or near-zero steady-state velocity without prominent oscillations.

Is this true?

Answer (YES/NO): NO